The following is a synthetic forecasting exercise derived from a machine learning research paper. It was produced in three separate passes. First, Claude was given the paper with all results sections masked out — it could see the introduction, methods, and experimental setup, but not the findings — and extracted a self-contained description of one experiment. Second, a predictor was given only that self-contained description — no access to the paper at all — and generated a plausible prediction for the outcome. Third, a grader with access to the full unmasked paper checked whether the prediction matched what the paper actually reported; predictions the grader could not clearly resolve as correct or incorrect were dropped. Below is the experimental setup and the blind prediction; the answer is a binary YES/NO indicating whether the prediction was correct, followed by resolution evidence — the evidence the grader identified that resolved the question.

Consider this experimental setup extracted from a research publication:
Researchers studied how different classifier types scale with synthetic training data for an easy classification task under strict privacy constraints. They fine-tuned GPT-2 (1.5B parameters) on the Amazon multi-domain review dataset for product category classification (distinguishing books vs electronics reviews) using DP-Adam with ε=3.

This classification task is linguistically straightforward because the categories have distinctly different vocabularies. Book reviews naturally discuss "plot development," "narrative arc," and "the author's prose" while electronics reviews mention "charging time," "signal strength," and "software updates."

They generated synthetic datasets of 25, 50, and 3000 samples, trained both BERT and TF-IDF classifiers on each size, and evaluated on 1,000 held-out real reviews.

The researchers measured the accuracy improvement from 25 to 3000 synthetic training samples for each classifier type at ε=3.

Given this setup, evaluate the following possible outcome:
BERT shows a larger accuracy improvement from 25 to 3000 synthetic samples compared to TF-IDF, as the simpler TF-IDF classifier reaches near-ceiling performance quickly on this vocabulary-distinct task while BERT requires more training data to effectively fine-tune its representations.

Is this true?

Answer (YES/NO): NO